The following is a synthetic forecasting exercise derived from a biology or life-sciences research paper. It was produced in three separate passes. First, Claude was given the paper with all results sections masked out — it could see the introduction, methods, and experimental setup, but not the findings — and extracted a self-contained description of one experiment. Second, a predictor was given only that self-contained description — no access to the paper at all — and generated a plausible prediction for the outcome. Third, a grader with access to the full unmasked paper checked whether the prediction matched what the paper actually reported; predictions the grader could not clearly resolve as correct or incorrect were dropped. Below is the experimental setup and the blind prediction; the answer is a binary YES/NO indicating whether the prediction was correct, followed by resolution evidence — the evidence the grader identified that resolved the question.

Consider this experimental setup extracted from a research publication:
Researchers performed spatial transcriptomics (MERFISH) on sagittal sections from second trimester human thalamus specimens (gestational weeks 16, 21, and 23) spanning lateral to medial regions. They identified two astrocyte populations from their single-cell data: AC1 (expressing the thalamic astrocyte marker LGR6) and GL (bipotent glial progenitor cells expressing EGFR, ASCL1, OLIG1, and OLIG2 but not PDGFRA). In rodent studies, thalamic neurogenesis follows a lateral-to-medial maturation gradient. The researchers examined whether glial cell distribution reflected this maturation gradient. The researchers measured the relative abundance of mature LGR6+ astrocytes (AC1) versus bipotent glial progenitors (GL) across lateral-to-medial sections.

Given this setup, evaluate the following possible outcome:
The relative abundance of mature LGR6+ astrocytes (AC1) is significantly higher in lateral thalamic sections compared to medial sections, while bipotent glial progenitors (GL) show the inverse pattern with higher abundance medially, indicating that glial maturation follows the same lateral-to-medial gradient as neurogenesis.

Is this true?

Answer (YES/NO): YES